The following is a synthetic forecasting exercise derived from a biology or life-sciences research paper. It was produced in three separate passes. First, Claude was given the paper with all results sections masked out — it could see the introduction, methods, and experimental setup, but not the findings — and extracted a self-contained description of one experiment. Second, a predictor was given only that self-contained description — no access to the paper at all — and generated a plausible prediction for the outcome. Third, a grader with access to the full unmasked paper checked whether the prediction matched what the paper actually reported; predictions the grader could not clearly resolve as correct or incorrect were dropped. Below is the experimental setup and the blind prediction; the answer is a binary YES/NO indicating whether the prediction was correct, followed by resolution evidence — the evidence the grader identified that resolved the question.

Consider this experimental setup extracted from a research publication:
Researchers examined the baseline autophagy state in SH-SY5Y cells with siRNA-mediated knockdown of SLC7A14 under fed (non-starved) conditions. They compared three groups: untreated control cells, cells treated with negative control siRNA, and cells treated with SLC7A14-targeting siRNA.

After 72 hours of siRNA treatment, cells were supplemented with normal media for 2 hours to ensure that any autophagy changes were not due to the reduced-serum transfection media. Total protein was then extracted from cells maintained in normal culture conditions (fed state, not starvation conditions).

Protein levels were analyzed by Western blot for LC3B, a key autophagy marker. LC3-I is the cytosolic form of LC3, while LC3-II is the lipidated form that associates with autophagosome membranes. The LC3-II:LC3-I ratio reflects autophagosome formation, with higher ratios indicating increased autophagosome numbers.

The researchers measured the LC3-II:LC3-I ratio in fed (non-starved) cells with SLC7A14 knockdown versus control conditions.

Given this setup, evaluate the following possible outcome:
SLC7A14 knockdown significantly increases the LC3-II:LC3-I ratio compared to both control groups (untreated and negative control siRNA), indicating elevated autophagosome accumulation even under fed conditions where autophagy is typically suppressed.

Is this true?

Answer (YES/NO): NO